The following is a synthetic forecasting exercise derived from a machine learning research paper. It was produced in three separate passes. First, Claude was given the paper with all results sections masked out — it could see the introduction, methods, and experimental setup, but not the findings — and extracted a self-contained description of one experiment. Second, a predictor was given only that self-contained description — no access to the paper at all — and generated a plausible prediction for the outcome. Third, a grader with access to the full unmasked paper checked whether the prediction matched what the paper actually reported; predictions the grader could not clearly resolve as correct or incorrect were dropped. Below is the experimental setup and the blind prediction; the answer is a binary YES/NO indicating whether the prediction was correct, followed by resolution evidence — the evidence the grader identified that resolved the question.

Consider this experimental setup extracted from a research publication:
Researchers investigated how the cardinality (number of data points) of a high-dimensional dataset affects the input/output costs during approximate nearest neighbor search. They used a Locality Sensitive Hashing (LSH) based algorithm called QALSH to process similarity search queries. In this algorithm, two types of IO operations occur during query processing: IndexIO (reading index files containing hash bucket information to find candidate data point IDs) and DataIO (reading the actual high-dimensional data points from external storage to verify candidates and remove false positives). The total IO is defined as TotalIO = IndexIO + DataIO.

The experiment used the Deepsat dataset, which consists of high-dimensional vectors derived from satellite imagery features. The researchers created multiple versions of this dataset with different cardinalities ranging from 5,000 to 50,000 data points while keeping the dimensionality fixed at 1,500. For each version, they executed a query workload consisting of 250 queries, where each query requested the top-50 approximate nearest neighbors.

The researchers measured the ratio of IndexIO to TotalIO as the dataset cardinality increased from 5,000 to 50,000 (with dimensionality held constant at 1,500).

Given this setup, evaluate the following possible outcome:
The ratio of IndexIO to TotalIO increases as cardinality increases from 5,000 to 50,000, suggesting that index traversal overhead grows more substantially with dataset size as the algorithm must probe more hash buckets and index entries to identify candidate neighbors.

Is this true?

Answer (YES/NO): YES